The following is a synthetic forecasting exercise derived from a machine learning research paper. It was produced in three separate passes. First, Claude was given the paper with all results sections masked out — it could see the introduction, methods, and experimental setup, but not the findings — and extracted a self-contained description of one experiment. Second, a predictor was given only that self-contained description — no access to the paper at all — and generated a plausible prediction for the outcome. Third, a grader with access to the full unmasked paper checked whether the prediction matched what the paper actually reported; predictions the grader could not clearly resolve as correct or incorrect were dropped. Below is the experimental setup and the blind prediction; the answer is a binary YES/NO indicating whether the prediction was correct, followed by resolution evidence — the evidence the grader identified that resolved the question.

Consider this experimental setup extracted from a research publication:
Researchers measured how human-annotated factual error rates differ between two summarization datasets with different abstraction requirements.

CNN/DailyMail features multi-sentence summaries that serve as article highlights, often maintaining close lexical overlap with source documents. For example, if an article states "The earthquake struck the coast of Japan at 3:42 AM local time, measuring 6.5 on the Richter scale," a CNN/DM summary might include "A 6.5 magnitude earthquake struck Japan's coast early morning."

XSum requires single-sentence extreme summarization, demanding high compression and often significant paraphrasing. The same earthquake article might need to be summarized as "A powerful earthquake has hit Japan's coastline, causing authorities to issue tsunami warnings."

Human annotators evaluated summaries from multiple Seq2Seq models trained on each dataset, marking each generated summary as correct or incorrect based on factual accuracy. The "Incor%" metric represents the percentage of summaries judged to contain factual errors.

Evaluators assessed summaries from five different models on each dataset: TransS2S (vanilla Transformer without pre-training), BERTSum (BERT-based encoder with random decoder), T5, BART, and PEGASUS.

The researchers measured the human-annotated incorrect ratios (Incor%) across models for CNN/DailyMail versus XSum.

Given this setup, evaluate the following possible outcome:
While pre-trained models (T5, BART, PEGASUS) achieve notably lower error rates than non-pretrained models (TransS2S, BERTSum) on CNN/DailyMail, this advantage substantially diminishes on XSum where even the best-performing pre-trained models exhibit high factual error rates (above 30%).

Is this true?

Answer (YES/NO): NO